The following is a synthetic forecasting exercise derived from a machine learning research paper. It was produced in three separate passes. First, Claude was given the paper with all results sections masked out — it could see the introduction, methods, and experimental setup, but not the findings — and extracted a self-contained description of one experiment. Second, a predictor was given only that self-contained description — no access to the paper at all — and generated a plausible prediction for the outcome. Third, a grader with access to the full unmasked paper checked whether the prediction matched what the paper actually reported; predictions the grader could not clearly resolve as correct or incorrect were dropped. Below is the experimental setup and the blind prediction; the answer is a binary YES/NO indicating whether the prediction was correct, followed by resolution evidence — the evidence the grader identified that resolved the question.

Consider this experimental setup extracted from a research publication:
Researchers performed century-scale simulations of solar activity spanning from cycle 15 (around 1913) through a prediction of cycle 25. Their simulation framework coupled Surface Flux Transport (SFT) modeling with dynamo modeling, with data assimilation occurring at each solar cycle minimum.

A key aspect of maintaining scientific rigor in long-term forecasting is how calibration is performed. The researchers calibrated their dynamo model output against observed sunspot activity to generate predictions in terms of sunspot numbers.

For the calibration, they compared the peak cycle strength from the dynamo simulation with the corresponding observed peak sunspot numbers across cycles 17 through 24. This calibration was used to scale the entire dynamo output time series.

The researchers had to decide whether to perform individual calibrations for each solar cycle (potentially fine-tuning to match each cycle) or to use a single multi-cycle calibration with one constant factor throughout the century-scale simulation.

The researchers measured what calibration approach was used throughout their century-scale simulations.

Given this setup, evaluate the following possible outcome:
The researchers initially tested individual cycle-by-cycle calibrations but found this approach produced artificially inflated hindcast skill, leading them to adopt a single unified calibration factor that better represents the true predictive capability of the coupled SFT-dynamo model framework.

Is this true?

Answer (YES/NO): NO